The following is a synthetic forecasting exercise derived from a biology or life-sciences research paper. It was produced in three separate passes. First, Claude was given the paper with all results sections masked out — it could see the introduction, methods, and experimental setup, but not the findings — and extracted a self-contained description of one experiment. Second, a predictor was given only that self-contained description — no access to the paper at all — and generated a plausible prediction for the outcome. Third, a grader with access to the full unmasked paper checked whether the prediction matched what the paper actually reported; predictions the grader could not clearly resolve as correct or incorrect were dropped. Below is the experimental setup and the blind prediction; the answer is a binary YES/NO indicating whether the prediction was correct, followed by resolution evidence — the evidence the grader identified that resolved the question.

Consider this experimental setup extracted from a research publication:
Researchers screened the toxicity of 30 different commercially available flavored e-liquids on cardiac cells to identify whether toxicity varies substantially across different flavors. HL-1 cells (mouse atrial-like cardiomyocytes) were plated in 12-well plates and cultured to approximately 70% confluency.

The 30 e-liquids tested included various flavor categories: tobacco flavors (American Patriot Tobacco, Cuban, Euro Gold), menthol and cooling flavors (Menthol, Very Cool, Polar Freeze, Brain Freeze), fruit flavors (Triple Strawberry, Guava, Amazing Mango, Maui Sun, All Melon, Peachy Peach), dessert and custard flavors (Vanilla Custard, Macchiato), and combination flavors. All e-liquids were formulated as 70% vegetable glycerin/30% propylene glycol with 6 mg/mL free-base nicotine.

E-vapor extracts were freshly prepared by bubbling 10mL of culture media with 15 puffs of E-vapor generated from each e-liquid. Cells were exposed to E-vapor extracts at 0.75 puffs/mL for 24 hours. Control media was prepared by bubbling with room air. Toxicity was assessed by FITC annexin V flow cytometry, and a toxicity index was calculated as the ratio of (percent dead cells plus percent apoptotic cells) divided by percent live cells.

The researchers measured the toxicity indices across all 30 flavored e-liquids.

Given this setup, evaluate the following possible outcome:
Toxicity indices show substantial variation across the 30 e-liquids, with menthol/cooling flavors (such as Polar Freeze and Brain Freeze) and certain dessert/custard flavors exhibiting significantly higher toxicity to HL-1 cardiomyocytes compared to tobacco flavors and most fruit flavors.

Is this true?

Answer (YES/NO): NO